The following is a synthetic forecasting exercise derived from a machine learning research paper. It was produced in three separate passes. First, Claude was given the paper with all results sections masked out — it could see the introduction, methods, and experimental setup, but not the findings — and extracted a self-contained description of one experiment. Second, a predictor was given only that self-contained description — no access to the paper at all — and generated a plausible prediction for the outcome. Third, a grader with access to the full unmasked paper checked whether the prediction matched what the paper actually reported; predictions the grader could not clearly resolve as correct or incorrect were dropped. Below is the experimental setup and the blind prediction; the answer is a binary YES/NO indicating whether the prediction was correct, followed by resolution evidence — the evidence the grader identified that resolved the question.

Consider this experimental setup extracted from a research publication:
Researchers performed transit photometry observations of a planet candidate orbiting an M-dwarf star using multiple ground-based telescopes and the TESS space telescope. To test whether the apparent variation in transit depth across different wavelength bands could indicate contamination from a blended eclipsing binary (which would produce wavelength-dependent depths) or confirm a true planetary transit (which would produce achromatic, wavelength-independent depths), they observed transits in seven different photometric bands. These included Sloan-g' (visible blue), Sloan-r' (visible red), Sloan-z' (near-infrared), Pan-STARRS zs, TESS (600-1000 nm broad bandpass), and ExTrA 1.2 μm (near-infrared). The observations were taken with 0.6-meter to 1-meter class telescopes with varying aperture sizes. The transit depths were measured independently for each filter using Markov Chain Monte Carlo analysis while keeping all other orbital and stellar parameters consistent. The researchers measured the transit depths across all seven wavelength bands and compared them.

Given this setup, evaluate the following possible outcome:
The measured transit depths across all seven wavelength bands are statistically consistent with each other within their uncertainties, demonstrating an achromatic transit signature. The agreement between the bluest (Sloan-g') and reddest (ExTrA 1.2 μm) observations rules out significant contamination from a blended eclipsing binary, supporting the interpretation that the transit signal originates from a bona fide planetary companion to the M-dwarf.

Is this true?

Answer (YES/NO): YES